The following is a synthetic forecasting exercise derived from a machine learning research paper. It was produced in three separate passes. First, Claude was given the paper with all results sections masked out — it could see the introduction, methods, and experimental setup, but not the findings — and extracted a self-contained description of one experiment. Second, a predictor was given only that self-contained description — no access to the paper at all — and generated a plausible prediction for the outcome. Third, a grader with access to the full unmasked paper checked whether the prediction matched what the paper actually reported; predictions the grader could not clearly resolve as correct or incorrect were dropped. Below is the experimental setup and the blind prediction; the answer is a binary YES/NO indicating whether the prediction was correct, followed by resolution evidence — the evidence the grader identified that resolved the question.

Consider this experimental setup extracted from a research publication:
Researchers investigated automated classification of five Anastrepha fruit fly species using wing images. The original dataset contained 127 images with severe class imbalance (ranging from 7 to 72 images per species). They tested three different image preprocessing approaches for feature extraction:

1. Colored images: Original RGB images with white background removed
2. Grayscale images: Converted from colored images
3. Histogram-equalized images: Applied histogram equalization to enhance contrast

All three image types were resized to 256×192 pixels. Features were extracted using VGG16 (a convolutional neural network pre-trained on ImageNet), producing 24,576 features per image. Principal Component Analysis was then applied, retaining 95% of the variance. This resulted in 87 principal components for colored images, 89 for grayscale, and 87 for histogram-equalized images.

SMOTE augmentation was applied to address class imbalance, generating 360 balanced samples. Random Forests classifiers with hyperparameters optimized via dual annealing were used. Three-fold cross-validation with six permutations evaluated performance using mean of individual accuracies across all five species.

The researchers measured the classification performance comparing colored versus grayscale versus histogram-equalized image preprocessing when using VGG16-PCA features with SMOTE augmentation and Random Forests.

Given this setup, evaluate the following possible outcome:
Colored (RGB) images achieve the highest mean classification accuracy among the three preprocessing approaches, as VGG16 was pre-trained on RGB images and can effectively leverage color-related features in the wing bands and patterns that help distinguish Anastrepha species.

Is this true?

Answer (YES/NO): YES